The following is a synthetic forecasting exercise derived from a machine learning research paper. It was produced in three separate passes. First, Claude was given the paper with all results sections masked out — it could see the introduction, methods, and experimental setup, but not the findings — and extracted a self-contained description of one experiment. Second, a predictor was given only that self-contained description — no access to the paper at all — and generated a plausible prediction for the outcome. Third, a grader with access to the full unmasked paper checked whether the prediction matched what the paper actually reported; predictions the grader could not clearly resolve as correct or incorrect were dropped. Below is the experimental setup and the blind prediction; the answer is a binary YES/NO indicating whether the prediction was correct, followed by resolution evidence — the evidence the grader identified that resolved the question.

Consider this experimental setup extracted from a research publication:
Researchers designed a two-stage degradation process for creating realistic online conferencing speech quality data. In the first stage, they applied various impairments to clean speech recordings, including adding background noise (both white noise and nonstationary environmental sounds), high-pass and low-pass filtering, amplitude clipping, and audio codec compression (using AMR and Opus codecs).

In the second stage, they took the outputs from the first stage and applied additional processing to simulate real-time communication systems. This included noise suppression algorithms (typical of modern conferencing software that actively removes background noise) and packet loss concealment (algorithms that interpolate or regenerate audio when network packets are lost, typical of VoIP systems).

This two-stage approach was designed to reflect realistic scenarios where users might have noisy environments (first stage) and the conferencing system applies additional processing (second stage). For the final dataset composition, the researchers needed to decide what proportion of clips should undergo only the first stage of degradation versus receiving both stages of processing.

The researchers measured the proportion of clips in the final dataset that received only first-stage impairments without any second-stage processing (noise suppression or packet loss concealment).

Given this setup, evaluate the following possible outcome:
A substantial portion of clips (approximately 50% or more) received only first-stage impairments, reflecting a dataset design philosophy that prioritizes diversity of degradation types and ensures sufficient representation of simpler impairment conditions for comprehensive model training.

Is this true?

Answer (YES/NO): YES